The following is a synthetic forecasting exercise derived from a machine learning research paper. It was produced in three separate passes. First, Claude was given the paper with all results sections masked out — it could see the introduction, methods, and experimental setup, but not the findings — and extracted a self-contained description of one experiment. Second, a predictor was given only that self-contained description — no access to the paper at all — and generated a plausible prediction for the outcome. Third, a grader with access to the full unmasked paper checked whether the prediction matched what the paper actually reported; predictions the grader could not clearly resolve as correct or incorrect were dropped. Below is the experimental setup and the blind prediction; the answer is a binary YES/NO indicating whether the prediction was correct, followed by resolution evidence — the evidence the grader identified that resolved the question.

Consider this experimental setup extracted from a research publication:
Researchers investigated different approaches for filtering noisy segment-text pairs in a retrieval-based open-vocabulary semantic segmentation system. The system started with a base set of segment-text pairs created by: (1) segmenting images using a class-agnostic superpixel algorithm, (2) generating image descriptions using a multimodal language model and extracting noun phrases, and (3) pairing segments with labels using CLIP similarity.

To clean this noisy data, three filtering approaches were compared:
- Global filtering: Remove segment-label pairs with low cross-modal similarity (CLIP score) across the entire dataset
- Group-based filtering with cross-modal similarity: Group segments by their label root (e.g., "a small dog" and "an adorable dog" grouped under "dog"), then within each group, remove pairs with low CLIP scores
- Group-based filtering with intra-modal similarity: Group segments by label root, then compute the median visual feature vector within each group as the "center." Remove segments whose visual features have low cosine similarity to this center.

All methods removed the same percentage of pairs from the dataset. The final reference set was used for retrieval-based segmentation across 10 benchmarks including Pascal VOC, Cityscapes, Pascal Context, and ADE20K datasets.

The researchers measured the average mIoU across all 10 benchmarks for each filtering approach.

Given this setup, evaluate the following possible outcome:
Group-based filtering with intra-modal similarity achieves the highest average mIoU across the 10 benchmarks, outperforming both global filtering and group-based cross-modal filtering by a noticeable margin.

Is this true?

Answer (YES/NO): YES